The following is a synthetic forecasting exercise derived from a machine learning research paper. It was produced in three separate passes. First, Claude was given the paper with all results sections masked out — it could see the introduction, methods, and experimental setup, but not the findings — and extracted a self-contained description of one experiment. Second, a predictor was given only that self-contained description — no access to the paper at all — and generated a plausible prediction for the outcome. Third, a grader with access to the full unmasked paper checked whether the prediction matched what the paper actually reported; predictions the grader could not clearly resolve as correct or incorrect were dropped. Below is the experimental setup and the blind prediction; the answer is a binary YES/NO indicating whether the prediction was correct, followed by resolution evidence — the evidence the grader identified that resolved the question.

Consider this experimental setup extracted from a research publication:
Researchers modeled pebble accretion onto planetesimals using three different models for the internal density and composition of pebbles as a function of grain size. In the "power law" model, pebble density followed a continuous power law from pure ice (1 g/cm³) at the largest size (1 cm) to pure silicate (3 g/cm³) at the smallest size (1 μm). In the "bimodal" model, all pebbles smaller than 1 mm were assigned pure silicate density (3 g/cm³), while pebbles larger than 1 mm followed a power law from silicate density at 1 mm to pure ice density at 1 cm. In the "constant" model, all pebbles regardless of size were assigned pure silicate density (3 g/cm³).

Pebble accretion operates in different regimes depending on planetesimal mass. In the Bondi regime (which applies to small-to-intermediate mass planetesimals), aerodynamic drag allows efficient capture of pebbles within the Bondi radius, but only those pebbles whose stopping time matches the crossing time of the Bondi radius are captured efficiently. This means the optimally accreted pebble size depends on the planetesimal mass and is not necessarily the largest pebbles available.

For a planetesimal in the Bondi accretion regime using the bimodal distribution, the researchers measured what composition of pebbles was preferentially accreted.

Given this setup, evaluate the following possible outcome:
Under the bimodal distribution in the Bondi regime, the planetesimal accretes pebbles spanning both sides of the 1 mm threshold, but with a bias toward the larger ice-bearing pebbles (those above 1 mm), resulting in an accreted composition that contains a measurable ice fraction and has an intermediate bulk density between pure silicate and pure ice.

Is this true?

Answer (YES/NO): NO